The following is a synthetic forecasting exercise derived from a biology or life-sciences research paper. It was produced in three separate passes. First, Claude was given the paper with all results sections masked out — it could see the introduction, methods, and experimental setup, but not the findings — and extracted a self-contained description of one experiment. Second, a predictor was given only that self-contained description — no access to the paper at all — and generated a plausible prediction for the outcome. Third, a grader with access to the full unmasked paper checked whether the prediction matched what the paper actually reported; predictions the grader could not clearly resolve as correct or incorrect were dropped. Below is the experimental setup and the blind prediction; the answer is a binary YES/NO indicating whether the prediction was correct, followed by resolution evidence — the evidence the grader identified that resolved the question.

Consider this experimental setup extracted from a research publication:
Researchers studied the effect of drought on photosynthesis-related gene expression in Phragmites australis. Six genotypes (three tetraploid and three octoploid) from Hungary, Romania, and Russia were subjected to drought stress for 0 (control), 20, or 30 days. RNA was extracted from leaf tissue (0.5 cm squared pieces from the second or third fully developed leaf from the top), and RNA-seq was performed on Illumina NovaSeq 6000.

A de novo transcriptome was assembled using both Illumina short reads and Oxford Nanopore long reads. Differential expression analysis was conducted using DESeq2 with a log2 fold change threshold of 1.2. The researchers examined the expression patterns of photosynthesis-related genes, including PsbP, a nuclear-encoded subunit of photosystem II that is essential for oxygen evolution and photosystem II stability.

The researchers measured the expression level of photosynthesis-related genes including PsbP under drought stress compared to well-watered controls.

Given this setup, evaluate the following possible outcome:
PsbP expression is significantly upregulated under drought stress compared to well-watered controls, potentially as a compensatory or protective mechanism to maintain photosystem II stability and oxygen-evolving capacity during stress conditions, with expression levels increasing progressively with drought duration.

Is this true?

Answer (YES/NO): NO